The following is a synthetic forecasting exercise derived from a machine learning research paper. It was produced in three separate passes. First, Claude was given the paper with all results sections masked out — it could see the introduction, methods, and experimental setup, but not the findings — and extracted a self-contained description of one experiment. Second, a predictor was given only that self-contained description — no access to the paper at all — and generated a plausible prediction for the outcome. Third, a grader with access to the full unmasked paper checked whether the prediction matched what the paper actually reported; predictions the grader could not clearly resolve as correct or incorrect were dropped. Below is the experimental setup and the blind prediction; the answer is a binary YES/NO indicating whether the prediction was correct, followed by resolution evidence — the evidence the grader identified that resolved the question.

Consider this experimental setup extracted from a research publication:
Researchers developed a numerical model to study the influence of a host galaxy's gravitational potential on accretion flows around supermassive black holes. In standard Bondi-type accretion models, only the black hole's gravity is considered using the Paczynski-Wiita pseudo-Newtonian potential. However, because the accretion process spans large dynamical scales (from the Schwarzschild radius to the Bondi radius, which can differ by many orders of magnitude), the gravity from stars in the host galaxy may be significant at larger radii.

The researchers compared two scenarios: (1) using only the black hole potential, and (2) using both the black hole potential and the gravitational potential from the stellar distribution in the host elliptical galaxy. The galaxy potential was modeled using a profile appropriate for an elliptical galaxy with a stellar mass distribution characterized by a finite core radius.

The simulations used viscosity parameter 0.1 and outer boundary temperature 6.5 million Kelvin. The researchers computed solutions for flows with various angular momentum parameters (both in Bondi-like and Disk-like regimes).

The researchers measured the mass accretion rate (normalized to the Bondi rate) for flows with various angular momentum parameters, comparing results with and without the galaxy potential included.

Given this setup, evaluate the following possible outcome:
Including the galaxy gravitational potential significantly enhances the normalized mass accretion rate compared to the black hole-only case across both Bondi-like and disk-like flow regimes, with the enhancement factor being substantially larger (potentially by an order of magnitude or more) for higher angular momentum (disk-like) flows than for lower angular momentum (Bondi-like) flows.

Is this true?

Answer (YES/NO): NO